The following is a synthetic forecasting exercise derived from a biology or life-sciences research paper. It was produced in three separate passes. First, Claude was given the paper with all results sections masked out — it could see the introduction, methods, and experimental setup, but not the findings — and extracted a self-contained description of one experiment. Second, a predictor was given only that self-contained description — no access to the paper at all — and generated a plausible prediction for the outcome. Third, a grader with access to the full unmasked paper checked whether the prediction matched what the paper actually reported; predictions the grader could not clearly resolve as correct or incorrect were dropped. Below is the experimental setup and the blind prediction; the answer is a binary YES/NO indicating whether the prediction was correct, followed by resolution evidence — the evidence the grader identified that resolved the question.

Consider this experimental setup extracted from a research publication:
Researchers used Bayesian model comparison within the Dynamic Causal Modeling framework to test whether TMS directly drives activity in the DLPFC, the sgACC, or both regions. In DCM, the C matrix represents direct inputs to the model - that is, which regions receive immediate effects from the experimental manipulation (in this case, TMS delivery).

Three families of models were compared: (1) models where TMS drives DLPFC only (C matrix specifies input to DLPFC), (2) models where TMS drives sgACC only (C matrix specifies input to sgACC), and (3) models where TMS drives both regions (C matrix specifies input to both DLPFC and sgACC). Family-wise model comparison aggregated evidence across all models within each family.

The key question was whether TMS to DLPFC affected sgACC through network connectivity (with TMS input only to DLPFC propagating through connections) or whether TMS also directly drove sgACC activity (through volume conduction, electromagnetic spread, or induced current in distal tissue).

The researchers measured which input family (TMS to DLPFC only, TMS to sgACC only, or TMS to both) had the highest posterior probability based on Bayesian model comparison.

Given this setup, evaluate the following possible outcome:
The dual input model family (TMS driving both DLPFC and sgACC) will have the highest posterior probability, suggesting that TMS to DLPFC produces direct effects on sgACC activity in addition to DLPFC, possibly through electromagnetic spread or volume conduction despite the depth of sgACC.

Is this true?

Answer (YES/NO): NO